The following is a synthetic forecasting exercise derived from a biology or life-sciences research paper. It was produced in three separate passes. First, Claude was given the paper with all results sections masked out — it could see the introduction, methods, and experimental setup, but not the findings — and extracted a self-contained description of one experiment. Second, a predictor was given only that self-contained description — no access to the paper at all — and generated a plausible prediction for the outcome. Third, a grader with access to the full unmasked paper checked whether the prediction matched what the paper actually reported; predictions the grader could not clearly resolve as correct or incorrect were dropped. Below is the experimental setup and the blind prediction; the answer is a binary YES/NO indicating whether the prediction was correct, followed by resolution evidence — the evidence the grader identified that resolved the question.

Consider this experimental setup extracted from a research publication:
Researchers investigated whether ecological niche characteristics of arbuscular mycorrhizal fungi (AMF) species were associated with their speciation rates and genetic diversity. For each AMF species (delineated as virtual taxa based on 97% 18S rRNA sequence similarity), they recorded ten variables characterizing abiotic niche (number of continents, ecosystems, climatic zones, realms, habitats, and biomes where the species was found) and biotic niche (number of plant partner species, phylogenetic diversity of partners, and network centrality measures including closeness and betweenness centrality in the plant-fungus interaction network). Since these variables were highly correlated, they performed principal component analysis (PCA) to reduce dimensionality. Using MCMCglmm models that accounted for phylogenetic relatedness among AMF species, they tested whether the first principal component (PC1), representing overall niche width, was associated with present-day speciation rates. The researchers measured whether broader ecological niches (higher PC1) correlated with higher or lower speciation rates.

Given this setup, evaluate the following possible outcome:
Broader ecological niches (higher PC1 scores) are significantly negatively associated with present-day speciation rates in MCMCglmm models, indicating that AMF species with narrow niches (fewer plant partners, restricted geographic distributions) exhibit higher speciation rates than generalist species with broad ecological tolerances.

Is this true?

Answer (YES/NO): NO